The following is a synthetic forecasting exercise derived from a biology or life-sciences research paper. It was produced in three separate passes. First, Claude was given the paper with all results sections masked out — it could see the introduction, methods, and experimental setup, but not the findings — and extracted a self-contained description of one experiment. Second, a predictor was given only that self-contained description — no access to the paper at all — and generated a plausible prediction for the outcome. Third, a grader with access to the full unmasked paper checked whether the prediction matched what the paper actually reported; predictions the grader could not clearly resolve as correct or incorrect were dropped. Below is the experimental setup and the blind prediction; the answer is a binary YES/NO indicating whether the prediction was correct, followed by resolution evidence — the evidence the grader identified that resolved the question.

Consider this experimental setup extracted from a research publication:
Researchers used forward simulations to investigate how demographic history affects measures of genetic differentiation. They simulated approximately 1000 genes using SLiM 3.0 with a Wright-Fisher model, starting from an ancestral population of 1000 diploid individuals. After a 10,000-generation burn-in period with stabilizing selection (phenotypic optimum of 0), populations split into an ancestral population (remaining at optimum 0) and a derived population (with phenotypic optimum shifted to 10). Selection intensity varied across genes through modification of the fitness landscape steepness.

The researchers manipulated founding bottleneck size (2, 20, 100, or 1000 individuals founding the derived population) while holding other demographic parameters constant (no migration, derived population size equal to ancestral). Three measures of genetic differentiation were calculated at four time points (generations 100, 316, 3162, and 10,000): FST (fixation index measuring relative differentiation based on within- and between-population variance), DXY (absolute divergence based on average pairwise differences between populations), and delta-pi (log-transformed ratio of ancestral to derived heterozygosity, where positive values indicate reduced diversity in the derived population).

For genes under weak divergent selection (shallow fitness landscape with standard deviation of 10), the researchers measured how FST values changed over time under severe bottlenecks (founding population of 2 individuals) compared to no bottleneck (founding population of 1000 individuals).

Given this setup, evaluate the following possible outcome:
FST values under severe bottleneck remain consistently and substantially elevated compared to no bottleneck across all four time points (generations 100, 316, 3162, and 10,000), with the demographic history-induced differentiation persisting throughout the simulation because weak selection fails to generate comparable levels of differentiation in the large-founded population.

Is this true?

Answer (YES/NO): NO